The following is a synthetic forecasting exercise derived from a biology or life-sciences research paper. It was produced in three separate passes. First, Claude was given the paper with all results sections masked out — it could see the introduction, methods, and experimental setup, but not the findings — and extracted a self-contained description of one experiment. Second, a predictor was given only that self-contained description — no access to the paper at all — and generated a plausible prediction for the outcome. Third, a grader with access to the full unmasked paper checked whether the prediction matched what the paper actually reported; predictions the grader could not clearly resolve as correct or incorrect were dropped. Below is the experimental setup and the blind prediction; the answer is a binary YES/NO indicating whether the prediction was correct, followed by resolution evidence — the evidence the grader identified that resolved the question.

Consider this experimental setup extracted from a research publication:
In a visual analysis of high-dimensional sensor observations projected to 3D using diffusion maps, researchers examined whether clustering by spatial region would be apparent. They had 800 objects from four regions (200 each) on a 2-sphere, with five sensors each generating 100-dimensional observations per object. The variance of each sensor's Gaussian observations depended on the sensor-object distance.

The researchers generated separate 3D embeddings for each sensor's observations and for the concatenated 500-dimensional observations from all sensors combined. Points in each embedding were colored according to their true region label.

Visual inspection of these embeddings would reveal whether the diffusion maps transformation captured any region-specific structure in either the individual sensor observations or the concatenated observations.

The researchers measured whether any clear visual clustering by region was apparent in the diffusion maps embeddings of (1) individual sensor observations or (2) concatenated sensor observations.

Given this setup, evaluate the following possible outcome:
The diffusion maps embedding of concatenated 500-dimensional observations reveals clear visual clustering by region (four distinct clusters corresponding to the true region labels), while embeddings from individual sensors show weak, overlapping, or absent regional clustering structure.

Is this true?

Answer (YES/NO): NO